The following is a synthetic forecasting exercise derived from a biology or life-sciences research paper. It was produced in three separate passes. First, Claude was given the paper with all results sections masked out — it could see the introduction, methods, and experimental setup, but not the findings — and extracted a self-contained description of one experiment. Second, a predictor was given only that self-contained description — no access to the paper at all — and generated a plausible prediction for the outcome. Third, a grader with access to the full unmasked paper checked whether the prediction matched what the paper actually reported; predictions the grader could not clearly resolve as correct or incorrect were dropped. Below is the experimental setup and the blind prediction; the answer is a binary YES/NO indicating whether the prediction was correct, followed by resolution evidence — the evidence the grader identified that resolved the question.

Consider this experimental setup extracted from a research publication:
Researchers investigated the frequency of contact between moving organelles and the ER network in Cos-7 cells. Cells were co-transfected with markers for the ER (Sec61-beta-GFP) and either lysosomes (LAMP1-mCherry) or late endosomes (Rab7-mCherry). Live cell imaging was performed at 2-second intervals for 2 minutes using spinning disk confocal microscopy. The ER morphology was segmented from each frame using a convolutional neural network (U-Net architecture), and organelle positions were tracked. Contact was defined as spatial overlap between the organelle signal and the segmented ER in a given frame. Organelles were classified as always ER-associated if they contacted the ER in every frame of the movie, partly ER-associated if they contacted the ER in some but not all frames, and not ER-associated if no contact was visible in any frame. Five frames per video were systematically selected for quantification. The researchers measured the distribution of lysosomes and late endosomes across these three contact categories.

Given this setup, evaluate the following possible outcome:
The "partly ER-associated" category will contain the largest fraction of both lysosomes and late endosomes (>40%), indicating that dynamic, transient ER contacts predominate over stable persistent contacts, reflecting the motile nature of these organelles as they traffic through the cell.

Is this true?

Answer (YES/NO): NO